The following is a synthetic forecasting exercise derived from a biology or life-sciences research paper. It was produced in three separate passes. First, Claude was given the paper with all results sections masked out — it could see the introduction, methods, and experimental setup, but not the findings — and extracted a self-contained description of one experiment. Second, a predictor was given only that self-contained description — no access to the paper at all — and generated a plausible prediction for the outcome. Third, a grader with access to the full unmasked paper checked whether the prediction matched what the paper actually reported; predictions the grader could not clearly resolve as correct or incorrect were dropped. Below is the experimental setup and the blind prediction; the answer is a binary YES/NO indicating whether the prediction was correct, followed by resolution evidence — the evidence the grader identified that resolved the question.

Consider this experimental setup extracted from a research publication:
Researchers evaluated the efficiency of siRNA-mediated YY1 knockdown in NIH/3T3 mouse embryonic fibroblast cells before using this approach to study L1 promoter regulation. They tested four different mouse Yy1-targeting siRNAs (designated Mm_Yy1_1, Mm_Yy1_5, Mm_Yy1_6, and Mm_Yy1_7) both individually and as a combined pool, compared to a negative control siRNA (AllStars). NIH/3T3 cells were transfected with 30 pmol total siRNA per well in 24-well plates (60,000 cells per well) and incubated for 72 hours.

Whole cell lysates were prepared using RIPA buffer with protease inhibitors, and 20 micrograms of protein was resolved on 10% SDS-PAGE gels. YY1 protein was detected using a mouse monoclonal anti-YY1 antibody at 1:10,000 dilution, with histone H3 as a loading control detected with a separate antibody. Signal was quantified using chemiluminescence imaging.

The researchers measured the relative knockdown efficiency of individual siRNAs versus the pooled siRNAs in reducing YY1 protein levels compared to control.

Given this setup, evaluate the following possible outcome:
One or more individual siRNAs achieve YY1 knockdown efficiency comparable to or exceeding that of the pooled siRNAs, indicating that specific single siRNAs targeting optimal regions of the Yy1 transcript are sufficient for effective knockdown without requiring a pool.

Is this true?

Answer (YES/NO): YES